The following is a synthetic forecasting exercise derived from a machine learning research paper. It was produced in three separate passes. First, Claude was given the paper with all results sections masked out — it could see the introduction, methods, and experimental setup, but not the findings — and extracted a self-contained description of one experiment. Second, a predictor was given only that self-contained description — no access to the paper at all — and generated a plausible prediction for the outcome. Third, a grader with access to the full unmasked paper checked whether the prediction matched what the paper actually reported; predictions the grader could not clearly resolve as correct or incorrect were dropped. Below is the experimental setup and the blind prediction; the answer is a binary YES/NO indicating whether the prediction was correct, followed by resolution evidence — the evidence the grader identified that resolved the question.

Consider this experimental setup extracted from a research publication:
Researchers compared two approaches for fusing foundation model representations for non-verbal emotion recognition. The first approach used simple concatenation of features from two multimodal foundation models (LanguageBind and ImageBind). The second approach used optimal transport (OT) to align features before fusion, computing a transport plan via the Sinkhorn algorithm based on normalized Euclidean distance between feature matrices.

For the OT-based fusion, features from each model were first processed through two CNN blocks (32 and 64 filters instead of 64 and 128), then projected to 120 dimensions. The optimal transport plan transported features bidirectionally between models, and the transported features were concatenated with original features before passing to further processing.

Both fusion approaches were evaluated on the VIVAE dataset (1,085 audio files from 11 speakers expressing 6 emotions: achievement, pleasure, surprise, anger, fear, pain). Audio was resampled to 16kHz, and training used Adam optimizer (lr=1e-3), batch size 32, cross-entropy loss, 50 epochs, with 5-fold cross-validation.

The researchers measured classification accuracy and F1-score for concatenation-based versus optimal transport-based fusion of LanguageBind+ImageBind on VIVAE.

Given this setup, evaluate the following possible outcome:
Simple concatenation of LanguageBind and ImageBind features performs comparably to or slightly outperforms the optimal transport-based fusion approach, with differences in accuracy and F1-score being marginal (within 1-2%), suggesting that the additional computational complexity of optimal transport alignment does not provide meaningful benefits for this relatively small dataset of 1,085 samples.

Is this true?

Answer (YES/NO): NO